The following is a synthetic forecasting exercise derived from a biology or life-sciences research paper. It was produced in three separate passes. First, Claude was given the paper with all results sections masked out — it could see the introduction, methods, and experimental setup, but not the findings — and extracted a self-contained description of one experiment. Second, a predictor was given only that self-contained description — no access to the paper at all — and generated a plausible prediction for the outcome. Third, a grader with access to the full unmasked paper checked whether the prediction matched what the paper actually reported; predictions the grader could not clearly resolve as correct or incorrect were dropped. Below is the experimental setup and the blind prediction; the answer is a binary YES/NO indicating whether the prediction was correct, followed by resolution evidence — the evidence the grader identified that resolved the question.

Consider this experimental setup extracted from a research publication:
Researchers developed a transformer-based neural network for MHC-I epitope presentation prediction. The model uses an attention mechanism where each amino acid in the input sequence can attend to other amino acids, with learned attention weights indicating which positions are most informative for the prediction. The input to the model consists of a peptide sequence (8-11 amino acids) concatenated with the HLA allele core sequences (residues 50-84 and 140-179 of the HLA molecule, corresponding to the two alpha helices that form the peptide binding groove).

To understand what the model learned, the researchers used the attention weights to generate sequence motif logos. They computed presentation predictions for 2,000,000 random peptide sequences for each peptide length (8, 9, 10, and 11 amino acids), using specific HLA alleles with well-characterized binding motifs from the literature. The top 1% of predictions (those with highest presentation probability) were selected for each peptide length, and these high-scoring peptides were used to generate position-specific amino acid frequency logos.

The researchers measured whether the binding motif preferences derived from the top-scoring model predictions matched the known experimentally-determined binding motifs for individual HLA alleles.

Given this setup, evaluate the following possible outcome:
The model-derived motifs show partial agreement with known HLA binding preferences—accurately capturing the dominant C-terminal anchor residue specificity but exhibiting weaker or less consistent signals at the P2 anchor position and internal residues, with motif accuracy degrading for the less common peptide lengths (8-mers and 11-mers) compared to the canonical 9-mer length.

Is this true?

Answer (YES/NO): NO